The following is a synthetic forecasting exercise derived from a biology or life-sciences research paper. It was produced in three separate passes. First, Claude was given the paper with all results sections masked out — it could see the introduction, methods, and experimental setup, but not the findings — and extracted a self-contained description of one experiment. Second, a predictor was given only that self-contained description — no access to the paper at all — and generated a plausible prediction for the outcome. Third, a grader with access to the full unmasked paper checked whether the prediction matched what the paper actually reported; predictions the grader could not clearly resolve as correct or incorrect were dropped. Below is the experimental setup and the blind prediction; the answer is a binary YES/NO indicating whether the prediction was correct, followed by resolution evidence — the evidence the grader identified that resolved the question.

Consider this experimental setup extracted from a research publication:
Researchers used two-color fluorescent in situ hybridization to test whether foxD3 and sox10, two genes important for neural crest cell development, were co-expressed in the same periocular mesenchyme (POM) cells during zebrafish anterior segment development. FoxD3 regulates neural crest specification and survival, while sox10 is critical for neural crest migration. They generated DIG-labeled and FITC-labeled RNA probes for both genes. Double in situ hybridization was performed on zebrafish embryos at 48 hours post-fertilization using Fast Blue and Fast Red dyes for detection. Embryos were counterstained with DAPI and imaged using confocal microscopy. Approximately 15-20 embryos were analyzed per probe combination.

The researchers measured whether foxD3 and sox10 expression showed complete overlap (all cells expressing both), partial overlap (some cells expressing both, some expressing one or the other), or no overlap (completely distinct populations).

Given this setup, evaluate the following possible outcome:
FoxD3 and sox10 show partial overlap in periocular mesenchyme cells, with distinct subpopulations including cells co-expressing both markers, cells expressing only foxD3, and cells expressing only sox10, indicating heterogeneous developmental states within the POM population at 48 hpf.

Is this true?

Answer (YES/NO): YES